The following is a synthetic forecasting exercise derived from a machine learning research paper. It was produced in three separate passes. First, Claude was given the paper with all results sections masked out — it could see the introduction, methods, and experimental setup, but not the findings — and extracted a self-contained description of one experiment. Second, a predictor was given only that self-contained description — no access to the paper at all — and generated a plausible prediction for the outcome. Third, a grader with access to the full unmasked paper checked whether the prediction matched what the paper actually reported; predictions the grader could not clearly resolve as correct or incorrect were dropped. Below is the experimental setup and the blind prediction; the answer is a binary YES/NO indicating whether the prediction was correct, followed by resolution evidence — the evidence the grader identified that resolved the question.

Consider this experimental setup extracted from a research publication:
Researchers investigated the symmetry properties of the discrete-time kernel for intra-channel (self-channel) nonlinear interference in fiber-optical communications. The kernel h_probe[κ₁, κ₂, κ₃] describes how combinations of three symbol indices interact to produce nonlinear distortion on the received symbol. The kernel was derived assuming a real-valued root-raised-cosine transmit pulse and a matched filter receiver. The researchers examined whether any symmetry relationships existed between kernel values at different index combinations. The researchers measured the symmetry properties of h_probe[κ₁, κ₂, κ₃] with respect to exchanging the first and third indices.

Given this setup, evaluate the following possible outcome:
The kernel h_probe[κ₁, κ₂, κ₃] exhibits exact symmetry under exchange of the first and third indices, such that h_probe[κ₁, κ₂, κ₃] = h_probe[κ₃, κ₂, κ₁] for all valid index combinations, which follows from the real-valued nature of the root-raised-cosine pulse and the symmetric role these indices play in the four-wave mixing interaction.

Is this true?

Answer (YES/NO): YES